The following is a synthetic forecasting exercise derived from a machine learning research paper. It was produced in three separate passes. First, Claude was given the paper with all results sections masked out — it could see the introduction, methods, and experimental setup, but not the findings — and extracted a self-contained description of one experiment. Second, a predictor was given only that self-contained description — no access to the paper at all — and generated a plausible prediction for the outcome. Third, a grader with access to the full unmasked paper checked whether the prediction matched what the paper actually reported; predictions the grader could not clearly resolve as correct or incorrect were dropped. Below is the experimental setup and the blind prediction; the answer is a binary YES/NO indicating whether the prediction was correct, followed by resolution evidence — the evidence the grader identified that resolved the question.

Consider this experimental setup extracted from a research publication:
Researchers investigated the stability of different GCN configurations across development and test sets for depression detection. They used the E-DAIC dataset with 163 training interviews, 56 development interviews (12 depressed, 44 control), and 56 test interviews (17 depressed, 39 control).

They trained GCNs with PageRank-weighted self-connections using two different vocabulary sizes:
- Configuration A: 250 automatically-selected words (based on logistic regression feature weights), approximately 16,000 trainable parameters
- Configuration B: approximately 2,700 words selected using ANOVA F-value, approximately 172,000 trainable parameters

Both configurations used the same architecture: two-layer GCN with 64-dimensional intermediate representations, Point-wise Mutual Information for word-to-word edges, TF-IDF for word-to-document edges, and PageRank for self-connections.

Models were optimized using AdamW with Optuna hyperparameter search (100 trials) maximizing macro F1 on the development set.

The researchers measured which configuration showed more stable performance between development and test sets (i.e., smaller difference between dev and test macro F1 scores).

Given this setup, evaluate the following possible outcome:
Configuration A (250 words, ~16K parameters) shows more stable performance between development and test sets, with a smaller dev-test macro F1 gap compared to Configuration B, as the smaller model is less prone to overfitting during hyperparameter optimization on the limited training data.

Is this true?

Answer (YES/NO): NO